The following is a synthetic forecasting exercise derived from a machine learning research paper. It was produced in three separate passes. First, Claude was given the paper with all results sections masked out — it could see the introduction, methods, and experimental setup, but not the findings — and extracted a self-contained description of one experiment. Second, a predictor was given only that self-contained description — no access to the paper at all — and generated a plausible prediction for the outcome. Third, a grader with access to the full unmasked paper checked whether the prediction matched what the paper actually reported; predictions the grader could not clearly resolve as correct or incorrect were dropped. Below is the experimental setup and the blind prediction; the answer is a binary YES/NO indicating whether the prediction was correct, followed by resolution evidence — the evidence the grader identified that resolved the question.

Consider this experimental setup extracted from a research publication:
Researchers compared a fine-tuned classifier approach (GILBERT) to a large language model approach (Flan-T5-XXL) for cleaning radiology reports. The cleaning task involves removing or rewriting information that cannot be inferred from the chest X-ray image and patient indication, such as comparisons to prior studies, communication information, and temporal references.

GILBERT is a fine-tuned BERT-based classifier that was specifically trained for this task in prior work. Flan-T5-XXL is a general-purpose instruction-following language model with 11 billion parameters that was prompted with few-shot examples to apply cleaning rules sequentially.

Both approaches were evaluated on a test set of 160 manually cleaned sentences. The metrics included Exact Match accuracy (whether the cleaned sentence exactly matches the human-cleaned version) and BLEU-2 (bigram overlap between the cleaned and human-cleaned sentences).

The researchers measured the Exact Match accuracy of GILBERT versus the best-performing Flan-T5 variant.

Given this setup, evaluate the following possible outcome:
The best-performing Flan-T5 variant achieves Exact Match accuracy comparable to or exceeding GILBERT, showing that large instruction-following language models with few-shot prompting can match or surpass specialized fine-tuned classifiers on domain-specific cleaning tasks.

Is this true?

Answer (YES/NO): YES